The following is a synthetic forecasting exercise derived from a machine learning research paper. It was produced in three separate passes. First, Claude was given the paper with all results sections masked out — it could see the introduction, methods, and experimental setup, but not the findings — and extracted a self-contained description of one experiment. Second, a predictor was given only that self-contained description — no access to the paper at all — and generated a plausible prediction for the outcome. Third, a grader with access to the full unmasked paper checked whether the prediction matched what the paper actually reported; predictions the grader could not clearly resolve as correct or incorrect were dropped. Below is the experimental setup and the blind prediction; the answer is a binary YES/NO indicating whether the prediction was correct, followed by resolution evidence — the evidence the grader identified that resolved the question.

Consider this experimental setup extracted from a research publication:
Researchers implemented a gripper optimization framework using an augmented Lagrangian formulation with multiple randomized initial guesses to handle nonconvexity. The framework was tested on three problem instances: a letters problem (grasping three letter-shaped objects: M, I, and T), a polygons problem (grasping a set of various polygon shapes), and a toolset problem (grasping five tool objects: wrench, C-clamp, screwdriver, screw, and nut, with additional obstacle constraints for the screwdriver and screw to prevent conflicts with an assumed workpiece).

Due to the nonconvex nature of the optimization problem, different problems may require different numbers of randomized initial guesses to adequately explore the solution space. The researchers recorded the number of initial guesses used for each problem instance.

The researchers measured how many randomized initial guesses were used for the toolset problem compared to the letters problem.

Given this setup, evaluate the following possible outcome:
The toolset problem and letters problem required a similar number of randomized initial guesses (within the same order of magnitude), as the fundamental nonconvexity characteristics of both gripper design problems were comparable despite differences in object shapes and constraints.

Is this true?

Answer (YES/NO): NO